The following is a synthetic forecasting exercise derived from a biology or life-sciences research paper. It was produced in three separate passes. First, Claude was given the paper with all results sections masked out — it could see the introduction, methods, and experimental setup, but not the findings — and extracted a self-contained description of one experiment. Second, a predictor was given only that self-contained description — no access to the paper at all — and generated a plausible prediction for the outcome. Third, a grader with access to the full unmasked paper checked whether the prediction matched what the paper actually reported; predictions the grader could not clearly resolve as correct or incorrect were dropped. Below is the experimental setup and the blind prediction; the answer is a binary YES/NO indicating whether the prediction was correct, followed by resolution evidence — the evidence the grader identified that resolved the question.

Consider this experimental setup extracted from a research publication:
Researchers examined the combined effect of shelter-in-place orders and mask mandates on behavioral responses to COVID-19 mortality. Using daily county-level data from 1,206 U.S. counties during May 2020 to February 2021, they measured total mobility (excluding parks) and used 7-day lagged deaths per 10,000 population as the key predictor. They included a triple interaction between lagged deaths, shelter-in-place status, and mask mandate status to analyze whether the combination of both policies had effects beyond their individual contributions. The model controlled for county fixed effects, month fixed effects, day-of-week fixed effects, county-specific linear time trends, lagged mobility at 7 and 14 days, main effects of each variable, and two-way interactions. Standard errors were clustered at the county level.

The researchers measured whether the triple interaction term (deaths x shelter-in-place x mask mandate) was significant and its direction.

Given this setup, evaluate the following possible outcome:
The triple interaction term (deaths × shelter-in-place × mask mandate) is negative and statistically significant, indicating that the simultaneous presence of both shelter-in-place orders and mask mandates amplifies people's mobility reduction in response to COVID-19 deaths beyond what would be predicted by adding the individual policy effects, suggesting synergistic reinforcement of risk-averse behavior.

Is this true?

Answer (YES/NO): NO